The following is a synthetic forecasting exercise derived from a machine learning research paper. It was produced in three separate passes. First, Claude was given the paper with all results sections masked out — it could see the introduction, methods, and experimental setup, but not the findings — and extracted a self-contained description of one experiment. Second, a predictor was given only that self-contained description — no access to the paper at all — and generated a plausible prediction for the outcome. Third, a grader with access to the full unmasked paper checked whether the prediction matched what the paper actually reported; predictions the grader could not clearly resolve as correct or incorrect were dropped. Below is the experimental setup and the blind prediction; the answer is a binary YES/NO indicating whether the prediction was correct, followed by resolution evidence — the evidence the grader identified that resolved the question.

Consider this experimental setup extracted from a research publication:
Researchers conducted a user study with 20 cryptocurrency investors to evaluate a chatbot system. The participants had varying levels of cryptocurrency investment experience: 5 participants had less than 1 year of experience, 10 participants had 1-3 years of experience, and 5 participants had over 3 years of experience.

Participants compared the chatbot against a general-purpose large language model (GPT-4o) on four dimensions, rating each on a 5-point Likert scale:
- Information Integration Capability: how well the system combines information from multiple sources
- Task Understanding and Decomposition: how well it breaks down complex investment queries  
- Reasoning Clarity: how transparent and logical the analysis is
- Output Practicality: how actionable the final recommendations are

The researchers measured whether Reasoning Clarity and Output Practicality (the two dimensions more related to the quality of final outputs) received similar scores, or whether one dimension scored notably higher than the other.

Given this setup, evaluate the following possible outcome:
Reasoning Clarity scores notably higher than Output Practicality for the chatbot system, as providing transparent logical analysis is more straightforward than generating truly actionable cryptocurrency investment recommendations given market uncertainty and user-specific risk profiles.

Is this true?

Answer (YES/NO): NO